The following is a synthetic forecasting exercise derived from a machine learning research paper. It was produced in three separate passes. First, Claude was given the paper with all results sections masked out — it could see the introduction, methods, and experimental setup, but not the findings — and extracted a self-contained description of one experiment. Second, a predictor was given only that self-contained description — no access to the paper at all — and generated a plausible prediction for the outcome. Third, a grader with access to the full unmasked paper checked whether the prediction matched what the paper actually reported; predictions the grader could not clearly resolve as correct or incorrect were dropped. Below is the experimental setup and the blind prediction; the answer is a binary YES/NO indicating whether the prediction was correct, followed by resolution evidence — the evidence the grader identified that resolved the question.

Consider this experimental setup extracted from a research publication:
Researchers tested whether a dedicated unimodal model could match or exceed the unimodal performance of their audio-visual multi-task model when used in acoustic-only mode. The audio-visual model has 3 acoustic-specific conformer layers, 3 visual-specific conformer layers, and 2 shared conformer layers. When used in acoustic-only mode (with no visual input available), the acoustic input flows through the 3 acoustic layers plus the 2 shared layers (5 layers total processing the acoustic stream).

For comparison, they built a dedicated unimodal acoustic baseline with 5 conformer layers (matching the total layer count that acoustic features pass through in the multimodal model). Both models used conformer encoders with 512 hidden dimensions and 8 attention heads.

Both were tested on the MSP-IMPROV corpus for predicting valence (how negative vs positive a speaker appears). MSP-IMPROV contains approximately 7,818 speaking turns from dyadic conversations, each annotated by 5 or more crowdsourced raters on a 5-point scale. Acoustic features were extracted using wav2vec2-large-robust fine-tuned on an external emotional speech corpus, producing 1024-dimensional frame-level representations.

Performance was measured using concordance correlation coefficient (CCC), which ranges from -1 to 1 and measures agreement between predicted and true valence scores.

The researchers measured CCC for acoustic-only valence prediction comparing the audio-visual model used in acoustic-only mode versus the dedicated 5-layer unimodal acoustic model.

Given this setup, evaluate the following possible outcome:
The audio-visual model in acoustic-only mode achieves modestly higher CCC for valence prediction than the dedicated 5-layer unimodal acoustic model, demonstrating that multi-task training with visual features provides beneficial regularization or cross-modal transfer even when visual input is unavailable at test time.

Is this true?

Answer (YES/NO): NO